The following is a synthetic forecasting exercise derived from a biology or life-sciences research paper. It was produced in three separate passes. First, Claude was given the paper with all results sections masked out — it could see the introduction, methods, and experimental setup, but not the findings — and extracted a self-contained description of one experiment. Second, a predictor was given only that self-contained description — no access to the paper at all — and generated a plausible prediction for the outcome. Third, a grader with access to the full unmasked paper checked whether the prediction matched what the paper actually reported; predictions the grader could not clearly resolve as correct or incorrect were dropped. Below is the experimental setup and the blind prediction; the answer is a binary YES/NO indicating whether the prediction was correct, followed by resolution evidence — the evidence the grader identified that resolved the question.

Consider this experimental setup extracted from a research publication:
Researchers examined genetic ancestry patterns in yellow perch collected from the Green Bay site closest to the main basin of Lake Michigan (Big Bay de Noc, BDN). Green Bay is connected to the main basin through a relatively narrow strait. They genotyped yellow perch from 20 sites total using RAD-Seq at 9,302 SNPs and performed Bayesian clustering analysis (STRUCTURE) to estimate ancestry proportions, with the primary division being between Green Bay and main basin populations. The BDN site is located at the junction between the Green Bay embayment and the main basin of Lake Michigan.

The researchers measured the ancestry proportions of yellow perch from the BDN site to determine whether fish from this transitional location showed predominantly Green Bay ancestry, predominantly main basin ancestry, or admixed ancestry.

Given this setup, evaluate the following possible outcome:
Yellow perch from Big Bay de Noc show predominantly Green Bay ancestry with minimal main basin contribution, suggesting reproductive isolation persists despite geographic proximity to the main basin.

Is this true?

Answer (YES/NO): NO